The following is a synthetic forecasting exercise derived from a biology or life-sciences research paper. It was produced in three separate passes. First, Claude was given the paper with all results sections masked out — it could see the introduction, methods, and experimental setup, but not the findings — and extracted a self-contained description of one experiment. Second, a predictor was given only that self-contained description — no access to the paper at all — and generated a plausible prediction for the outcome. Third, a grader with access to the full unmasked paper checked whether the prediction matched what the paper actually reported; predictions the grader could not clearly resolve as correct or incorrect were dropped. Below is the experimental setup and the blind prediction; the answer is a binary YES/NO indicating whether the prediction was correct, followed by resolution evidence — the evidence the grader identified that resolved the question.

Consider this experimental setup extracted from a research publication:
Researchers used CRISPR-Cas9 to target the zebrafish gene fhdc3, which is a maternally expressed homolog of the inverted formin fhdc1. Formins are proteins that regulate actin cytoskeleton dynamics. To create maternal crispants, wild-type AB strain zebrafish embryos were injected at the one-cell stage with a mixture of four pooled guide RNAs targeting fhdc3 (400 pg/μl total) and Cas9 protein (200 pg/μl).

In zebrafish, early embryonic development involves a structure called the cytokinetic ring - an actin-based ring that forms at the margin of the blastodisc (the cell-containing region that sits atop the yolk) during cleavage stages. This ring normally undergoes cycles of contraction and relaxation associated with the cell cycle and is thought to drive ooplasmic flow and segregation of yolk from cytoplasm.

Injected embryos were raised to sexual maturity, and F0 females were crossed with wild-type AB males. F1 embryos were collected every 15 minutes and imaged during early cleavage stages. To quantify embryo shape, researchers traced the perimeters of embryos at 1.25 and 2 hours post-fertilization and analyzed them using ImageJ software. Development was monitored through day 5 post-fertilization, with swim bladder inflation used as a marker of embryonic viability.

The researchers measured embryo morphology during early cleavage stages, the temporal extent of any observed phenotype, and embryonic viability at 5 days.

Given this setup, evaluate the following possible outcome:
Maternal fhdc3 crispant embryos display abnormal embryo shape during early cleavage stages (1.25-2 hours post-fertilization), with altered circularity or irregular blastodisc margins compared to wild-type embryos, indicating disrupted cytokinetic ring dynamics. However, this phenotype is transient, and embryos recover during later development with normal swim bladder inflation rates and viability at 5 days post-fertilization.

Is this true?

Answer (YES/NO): NO